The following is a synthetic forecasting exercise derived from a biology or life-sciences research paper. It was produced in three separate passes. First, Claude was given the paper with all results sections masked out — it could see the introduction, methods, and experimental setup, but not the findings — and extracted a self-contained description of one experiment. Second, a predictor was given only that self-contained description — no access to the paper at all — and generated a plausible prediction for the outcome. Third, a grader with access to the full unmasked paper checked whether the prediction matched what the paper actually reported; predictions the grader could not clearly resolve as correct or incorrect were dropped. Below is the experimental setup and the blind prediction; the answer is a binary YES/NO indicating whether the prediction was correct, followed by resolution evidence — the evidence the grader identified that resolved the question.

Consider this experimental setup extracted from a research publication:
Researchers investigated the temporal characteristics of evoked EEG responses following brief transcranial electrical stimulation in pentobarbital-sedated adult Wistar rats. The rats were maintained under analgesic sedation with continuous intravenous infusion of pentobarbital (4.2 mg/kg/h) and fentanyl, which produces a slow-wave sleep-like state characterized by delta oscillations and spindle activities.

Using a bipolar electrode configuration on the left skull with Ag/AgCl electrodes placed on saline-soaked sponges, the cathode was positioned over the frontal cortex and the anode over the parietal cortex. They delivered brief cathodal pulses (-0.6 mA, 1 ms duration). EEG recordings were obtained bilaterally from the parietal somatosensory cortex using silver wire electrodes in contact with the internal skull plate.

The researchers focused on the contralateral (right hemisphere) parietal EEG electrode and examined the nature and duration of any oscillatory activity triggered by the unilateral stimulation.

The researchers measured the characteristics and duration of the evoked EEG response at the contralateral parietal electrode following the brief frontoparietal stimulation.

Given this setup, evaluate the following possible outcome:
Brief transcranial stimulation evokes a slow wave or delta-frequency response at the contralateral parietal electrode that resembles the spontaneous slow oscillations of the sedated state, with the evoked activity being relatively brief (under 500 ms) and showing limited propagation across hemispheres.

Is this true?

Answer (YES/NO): NO